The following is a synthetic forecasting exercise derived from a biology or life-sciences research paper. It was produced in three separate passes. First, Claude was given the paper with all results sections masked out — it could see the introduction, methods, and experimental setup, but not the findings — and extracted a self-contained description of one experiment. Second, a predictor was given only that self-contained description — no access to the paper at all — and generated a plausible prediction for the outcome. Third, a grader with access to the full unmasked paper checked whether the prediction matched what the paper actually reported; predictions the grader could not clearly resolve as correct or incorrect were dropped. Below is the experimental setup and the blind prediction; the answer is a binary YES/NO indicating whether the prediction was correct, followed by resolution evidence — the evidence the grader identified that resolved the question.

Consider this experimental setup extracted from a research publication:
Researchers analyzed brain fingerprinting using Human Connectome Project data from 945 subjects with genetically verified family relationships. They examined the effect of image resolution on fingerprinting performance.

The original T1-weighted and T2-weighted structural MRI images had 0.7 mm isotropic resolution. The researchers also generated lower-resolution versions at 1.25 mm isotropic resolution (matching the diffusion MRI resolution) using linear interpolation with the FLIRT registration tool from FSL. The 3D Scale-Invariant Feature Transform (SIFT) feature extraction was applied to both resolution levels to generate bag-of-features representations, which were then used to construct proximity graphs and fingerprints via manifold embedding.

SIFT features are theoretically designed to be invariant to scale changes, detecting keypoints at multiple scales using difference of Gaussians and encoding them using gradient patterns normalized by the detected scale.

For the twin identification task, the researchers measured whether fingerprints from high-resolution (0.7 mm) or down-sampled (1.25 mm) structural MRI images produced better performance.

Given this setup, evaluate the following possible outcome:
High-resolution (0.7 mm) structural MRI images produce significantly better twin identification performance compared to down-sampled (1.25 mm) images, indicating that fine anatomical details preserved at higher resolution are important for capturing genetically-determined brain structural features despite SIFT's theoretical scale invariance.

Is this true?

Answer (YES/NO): NO